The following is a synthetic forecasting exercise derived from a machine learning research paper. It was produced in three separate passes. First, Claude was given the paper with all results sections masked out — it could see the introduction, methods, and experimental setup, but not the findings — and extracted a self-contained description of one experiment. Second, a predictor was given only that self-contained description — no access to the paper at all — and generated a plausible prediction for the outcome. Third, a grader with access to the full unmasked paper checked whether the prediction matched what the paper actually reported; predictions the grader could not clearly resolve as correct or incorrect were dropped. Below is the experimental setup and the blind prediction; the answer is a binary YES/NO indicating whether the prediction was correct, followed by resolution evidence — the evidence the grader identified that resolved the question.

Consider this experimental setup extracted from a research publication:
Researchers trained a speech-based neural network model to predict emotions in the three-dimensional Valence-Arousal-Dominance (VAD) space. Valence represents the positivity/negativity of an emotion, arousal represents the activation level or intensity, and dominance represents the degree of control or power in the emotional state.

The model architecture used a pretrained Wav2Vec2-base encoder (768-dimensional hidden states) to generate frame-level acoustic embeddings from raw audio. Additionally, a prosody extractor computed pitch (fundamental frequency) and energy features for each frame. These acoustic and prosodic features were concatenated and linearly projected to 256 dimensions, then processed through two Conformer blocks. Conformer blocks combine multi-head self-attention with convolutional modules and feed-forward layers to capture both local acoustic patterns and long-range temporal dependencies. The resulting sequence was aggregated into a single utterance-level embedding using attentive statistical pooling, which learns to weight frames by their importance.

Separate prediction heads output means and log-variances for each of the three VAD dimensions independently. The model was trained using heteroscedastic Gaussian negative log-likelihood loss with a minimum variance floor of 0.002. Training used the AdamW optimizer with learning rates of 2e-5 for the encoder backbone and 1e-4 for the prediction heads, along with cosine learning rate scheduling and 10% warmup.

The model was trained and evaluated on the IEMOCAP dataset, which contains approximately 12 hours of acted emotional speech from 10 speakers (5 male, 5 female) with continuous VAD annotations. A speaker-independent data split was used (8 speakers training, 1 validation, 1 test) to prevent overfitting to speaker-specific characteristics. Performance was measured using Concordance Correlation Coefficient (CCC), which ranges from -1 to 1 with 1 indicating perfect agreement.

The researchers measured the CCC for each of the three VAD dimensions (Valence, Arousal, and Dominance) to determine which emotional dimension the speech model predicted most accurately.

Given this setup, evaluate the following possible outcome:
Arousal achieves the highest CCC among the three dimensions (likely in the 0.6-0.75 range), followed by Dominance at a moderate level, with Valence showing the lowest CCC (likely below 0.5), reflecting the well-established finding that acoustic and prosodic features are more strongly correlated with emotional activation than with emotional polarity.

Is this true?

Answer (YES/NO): NO